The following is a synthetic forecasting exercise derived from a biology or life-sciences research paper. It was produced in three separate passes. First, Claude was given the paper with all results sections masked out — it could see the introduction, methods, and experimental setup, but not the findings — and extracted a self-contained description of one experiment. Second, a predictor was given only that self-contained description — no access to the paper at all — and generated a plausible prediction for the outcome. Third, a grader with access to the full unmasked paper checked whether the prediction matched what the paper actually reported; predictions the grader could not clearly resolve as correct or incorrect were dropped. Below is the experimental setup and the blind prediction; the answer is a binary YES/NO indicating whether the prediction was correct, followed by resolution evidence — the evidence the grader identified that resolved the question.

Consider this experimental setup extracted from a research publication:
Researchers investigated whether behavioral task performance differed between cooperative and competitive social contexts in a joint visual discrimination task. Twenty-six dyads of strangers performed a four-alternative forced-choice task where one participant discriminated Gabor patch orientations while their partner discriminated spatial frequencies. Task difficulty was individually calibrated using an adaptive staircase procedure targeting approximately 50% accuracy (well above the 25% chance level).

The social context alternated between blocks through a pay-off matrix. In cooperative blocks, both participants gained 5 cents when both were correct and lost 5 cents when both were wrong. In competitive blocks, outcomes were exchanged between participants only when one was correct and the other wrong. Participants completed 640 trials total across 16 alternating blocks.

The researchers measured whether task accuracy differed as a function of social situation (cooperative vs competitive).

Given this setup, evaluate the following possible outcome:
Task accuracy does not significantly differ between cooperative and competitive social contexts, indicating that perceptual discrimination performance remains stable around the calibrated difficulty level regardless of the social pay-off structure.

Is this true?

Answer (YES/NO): YES